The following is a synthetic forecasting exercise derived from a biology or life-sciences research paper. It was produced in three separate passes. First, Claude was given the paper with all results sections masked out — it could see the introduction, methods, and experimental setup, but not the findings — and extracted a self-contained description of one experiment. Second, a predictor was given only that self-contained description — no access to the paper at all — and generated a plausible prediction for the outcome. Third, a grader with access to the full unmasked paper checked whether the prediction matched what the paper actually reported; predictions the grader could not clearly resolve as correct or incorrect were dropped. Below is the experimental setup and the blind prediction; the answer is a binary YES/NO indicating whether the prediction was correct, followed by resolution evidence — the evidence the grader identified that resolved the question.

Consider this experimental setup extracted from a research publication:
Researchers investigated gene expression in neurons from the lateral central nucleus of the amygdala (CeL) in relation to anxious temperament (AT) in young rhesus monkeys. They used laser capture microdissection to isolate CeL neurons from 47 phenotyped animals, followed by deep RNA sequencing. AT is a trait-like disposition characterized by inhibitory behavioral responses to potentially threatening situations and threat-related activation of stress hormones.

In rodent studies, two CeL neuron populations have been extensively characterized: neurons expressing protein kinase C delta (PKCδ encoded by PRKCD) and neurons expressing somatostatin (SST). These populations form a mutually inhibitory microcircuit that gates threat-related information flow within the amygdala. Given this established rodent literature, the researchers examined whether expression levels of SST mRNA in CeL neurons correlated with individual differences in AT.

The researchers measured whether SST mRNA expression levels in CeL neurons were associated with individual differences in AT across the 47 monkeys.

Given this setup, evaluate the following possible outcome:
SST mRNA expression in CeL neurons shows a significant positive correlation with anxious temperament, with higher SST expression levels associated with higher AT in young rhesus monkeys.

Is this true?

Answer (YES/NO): NO